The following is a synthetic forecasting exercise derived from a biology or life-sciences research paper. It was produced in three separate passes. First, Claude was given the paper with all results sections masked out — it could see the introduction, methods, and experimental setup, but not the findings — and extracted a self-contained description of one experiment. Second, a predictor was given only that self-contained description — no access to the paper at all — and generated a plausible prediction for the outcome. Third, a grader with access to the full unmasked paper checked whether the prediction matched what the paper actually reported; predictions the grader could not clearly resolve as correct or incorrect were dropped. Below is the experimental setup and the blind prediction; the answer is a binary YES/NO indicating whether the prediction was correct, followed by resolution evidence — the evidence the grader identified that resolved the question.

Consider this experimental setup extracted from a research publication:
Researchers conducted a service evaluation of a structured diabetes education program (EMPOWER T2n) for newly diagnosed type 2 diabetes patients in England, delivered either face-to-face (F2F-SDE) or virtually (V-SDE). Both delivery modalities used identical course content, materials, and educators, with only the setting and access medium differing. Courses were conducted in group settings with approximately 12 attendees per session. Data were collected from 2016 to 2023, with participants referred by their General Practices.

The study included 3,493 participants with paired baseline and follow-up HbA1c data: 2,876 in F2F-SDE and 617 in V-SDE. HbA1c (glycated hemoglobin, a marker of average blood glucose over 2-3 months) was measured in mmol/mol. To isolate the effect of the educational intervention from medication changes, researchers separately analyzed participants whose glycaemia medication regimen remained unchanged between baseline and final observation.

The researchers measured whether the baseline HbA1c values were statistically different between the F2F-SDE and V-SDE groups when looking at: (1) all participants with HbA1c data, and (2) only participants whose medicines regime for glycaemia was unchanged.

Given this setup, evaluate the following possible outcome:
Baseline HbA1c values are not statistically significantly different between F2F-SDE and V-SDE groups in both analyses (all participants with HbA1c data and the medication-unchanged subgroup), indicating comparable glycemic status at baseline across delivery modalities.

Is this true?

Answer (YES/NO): NO